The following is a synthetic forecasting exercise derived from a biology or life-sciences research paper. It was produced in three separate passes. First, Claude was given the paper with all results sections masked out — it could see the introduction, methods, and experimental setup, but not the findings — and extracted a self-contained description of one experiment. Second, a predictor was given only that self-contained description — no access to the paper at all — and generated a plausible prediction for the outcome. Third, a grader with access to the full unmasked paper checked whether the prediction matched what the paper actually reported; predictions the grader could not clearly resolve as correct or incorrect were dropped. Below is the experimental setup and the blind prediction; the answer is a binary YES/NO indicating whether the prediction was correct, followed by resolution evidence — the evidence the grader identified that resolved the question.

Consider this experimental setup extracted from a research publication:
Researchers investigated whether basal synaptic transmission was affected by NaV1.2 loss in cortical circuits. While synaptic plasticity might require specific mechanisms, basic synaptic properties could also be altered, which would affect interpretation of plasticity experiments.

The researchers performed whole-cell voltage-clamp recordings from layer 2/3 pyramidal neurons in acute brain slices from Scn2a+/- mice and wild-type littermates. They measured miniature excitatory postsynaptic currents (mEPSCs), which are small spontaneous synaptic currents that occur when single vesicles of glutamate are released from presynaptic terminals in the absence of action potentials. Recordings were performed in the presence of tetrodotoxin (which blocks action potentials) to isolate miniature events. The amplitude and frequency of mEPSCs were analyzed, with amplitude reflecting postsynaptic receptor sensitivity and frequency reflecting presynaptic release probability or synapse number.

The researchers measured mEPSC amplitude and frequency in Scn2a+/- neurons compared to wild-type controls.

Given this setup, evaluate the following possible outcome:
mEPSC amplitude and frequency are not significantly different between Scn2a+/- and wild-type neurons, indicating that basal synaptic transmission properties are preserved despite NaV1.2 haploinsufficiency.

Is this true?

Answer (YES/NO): NO